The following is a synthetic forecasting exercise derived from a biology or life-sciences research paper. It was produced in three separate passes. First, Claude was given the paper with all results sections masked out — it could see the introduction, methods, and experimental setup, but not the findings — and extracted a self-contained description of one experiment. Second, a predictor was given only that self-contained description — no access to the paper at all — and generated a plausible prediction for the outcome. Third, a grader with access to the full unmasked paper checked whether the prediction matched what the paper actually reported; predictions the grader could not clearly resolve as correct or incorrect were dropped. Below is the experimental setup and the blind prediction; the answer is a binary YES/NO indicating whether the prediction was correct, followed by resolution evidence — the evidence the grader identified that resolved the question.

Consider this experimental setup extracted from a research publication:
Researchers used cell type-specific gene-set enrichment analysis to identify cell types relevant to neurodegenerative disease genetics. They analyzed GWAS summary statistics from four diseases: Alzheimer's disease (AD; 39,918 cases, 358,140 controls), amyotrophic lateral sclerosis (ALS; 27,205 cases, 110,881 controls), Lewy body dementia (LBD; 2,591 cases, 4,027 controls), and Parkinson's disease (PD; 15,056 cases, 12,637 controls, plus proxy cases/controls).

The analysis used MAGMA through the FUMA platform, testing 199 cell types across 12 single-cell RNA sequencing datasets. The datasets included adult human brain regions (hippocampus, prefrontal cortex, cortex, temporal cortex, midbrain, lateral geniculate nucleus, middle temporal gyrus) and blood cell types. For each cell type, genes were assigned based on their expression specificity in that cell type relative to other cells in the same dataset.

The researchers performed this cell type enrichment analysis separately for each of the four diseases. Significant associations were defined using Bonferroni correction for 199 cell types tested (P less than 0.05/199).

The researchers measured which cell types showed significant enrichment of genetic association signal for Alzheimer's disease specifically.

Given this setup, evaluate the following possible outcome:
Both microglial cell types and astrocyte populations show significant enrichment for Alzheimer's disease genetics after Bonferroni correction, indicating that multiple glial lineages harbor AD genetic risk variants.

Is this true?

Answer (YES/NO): NO